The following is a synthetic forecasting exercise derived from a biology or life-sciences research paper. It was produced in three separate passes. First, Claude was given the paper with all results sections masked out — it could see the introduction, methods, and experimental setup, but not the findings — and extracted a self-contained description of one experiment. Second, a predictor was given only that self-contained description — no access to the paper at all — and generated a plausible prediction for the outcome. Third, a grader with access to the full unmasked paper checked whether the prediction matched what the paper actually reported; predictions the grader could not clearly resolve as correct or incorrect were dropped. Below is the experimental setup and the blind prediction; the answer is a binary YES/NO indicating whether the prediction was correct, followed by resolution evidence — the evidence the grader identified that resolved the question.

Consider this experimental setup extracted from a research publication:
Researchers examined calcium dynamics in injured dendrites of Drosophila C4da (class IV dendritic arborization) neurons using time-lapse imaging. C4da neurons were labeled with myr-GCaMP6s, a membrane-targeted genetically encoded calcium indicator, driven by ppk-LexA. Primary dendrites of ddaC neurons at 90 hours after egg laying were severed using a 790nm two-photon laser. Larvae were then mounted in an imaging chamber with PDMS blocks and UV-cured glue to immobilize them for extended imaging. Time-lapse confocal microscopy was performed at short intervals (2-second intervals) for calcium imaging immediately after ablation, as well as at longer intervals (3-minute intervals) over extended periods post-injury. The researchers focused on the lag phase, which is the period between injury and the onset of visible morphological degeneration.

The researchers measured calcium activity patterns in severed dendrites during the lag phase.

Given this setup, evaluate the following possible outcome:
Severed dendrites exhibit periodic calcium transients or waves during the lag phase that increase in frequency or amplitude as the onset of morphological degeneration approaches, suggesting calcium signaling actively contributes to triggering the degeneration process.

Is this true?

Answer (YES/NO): NO